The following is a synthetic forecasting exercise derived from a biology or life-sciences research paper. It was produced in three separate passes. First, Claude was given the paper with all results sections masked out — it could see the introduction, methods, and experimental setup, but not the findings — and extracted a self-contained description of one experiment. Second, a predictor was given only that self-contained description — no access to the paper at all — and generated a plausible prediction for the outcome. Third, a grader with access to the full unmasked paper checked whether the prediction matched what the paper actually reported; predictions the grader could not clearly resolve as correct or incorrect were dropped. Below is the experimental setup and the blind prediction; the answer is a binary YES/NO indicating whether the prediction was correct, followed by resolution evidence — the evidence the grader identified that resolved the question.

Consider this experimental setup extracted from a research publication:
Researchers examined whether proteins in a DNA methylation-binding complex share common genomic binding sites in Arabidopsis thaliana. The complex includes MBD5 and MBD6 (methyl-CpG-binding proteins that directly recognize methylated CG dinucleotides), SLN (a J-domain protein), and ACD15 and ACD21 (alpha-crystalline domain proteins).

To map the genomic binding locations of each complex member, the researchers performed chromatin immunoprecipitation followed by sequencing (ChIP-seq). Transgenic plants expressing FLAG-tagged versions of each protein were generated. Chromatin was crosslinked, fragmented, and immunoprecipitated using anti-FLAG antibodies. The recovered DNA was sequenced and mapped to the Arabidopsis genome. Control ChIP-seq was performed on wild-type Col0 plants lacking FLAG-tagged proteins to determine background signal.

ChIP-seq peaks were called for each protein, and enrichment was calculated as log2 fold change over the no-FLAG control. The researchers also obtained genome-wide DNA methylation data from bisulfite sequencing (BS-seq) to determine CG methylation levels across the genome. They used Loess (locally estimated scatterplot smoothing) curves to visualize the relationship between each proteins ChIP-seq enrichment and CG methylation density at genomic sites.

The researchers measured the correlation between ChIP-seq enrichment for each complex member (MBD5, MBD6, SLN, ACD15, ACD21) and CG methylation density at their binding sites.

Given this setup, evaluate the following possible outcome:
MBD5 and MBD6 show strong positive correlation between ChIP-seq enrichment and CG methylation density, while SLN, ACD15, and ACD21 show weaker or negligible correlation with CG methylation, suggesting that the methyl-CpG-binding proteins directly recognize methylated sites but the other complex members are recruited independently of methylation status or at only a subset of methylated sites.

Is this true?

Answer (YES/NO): NO